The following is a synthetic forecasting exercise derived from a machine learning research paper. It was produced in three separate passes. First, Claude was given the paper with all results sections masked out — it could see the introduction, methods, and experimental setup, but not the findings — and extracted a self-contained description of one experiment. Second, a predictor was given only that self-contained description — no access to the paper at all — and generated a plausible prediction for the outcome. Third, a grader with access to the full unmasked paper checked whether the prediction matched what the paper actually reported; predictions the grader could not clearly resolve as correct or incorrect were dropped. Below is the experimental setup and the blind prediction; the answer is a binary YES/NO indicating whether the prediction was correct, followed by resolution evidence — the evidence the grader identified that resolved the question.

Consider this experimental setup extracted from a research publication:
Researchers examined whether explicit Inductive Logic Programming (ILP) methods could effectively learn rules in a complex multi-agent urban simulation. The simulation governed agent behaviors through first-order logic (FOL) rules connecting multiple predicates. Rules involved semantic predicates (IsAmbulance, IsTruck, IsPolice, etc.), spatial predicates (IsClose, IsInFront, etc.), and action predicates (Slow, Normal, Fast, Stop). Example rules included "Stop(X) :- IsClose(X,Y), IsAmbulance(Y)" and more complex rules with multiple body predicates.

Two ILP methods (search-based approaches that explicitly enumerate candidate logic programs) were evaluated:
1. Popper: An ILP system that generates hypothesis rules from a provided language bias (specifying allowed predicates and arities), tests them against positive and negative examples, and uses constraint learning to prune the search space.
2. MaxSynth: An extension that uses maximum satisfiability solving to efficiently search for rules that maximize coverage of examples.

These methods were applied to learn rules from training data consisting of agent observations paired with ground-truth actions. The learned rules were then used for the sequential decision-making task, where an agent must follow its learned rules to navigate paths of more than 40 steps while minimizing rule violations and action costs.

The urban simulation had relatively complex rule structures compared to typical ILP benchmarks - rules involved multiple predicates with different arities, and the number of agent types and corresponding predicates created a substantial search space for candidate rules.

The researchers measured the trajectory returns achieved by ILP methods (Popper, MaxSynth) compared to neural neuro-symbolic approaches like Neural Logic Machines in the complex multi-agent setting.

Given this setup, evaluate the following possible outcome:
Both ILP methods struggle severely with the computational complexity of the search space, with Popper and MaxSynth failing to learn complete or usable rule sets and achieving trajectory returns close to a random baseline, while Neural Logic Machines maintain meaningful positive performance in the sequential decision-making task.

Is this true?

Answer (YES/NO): NO